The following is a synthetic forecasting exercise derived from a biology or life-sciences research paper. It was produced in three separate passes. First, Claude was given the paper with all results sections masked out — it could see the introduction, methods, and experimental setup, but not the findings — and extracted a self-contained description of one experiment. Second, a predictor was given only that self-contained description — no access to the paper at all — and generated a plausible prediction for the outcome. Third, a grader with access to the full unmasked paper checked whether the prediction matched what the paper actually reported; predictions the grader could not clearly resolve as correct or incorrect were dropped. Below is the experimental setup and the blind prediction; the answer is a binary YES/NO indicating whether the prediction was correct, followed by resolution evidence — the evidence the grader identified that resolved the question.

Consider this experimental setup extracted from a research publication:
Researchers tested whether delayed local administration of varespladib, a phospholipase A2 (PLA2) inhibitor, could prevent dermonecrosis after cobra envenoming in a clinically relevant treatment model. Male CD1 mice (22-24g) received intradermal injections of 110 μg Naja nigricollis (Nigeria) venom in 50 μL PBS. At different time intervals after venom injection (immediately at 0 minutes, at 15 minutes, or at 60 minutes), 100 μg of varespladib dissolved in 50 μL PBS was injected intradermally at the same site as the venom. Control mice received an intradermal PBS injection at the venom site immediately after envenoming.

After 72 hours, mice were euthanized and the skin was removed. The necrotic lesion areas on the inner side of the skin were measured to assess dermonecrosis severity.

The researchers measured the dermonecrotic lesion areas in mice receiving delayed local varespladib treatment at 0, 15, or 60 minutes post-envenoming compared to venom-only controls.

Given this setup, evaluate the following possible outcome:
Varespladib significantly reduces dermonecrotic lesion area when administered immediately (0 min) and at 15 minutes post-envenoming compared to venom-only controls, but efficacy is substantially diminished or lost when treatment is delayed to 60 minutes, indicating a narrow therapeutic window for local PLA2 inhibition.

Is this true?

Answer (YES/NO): NO